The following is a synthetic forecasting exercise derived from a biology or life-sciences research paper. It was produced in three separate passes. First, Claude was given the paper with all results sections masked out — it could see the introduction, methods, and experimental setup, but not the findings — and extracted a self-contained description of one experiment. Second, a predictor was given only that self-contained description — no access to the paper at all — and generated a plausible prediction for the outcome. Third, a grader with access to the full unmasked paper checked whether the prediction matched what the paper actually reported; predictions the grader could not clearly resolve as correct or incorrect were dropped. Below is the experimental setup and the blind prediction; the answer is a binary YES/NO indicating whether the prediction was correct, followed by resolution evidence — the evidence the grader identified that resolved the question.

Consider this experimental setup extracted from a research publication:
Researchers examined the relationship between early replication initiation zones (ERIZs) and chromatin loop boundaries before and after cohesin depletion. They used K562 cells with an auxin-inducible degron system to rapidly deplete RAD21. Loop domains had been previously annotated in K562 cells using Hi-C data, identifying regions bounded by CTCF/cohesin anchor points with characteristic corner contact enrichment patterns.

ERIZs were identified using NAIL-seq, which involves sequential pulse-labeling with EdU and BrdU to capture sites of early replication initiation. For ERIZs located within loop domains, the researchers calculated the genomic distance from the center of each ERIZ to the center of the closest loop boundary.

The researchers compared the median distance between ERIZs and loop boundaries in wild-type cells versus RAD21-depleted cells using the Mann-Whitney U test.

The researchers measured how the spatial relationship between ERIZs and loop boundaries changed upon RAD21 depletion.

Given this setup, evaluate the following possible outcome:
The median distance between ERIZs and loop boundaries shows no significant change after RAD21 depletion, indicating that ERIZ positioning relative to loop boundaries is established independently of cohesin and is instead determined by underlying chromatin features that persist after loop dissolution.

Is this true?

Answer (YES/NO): NO